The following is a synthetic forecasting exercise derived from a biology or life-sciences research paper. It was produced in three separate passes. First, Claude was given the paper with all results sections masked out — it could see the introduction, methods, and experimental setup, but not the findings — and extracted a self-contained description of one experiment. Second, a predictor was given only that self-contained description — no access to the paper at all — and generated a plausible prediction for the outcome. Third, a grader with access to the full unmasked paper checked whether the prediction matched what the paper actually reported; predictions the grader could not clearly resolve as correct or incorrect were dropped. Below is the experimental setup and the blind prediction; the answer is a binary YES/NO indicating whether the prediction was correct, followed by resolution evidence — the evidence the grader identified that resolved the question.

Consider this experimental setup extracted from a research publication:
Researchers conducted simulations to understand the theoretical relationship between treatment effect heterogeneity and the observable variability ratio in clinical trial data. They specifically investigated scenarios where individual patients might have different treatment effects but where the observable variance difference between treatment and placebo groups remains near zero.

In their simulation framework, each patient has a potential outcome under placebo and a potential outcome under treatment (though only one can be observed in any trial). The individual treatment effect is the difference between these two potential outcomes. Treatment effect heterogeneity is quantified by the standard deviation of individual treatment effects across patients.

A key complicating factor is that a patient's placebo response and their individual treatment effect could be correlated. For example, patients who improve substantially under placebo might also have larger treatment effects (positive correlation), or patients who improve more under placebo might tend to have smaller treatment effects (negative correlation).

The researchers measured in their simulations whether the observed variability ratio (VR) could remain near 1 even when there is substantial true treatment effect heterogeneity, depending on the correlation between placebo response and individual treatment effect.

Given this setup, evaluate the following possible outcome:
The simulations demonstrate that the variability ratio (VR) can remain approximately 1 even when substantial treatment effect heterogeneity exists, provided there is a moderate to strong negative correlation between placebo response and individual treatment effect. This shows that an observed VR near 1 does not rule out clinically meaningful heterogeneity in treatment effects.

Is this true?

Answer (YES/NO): YES